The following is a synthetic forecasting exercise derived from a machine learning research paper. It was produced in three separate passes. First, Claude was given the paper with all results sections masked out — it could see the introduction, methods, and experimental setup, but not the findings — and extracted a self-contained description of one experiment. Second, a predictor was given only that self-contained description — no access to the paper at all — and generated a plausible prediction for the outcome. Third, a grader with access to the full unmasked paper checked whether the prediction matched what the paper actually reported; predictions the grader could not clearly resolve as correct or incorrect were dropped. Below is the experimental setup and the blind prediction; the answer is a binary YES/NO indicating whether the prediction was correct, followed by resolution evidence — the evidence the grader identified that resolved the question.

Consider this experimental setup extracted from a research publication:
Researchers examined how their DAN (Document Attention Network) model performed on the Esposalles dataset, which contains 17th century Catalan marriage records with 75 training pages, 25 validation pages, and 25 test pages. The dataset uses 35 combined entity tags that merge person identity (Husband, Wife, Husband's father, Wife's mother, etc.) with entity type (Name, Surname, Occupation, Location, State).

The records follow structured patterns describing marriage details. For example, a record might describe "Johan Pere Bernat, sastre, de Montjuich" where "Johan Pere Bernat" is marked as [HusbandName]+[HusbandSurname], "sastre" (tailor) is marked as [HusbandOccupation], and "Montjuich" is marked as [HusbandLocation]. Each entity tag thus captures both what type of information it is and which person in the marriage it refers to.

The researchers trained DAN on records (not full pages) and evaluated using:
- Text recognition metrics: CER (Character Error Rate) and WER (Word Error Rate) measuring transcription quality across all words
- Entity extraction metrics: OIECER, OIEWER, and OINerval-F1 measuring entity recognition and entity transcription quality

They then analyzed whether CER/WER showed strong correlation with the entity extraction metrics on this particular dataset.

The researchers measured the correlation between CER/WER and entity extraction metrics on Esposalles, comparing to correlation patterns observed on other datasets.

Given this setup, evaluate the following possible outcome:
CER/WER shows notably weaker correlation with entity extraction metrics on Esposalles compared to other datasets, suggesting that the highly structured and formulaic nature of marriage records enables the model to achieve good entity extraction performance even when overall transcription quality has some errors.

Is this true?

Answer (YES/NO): NO